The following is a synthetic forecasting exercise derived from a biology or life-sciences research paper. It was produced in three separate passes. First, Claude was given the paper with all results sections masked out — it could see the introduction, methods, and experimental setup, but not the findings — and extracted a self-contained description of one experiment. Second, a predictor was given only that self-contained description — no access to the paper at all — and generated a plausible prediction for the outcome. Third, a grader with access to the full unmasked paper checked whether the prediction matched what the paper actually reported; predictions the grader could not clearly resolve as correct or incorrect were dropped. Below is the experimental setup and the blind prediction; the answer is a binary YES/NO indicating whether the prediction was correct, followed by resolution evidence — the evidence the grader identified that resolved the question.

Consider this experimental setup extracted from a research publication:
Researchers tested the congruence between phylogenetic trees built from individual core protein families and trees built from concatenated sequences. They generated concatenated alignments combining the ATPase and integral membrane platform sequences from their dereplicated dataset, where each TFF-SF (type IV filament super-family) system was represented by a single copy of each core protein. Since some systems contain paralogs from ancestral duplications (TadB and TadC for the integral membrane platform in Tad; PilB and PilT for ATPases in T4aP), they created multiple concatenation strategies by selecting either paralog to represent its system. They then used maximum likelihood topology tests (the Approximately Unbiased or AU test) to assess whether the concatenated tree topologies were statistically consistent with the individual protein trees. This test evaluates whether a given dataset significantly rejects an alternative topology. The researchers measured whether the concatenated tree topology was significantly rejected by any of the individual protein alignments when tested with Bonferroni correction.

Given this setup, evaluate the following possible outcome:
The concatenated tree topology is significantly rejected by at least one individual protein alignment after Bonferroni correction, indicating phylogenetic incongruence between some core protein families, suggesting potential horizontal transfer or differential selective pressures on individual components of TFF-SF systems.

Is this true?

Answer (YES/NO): YES